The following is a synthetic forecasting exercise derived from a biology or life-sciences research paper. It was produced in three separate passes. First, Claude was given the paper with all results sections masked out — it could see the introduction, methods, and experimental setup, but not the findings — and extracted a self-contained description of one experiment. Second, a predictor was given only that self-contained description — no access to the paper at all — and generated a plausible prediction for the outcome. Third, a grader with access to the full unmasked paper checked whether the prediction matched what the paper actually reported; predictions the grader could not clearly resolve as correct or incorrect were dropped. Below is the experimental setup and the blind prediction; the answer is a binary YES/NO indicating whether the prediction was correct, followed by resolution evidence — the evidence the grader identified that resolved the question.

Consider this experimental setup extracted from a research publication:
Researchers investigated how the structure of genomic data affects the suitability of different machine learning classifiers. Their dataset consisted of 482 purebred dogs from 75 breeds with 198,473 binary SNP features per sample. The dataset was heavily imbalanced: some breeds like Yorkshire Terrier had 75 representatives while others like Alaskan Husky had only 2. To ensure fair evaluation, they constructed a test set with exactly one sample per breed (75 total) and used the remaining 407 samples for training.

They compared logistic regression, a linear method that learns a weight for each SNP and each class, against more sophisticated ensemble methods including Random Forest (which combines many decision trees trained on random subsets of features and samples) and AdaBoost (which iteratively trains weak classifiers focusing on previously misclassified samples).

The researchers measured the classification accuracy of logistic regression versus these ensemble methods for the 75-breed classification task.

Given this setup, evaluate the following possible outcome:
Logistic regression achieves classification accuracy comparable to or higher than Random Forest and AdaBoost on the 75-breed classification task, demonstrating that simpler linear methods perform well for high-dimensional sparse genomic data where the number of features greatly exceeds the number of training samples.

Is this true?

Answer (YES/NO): YES